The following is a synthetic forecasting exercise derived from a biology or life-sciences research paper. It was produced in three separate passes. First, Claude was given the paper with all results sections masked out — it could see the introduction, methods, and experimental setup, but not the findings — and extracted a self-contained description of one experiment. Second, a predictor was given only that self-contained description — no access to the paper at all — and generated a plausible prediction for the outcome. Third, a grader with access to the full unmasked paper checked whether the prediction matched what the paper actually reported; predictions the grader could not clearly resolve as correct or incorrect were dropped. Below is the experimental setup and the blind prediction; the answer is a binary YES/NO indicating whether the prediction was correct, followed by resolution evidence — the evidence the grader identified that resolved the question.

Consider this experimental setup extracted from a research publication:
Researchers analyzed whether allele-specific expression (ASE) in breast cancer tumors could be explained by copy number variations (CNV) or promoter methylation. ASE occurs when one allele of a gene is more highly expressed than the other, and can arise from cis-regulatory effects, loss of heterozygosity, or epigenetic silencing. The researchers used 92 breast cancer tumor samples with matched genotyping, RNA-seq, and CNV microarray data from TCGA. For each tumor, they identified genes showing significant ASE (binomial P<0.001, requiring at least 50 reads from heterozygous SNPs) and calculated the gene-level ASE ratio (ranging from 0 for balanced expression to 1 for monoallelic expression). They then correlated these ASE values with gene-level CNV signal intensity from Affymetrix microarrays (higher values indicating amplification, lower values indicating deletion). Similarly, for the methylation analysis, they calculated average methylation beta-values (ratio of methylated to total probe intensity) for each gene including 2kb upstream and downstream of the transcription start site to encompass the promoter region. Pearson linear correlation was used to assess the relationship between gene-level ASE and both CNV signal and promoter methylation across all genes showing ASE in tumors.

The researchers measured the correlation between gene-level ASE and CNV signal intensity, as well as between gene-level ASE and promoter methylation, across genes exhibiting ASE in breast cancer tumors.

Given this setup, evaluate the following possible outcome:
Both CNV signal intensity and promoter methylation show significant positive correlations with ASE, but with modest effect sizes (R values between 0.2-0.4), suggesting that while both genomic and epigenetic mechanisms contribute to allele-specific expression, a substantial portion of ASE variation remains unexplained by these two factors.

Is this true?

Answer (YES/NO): NO